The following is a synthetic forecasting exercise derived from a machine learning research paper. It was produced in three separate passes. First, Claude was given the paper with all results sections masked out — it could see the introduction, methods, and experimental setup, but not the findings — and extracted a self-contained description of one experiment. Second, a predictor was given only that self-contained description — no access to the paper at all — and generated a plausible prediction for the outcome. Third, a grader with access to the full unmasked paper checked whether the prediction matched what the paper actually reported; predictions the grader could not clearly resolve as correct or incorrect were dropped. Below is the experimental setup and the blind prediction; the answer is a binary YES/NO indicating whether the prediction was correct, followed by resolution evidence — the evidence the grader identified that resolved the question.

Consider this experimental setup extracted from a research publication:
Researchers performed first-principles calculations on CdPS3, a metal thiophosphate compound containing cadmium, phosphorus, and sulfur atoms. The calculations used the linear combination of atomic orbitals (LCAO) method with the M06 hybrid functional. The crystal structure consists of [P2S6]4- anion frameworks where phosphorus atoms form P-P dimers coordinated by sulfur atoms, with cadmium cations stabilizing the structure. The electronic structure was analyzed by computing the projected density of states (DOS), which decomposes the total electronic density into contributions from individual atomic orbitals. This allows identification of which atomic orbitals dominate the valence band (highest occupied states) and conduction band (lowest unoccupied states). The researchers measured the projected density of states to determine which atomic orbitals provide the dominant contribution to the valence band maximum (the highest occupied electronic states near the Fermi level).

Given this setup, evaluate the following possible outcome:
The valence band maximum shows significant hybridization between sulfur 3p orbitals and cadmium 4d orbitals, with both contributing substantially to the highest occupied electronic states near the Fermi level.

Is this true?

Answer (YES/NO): NO